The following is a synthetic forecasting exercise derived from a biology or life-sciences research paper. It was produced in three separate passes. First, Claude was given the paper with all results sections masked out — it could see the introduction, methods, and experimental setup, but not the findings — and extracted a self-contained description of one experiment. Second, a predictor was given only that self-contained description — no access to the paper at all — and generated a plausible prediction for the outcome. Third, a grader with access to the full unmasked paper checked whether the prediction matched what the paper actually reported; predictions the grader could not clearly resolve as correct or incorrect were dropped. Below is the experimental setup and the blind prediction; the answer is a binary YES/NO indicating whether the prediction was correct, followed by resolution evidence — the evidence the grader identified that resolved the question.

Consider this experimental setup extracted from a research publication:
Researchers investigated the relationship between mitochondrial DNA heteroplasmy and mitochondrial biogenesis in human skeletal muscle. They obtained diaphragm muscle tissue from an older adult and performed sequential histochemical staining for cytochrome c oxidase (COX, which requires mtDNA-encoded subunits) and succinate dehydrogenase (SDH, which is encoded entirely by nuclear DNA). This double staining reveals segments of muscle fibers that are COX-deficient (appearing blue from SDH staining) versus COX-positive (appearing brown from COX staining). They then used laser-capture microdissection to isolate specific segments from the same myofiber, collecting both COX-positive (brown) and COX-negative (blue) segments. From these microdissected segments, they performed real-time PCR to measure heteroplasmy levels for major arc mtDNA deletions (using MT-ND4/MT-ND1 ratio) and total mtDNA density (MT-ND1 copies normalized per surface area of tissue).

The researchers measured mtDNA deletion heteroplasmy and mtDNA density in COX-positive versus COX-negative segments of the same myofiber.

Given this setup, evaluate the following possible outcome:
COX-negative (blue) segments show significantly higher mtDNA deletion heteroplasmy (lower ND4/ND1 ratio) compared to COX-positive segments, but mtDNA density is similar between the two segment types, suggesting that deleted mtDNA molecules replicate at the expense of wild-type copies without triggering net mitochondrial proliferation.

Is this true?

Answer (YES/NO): NO